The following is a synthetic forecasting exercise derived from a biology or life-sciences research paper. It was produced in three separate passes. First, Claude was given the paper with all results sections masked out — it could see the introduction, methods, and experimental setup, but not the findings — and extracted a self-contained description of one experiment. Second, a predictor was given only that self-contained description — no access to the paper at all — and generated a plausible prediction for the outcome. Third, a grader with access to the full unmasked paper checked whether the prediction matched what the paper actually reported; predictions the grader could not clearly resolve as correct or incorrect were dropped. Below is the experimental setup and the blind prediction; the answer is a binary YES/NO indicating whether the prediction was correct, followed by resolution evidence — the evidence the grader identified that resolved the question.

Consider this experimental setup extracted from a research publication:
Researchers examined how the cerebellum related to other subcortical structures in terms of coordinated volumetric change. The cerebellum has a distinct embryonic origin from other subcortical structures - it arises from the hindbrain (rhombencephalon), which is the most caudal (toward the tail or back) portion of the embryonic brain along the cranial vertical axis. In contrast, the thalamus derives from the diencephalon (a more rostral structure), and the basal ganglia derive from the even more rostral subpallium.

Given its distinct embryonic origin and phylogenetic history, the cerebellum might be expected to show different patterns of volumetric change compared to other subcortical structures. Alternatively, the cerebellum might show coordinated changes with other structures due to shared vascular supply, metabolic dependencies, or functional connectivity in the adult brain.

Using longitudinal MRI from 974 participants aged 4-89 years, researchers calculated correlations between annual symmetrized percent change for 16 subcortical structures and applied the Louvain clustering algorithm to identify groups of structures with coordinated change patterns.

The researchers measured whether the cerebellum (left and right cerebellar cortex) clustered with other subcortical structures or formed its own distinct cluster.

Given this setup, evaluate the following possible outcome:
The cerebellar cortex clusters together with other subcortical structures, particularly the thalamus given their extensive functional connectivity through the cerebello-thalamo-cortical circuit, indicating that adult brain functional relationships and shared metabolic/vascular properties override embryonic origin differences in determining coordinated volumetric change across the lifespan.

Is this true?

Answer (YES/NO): NO